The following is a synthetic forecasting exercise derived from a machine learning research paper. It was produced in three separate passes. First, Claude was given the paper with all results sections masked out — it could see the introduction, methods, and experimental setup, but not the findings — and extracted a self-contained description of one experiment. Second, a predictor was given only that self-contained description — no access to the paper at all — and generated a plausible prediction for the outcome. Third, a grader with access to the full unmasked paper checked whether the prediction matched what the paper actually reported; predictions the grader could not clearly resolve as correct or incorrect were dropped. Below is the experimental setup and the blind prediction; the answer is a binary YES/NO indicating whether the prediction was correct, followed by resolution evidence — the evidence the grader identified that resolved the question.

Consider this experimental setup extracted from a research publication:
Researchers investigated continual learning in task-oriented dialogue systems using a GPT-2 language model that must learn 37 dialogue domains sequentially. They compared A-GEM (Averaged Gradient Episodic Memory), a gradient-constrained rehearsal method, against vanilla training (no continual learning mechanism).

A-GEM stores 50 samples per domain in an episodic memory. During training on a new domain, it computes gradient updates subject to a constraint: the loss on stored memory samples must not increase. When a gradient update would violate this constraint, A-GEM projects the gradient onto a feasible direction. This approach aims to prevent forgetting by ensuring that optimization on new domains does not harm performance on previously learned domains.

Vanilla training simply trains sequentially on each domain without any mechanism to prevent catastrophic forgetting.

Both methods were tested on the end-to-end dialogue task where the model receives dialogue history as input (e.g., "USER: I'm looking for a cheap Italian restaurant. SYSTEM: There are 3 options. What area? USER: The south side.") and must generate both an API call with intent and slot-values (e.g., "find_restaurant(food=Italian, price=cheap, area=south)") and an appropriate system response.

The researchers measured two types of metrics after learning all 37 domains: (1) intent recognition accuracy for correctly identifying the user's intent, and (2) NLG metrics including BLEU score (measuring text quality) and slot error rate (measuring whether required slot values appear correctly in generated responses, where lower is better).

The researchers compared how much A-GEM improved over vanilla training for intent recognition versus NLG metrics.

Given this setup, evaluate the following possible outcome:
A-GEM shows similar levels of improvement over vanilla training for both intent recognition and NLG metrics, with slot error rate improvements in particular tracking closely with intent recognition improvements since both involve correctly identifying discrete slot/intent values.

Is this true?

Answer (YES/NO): NO